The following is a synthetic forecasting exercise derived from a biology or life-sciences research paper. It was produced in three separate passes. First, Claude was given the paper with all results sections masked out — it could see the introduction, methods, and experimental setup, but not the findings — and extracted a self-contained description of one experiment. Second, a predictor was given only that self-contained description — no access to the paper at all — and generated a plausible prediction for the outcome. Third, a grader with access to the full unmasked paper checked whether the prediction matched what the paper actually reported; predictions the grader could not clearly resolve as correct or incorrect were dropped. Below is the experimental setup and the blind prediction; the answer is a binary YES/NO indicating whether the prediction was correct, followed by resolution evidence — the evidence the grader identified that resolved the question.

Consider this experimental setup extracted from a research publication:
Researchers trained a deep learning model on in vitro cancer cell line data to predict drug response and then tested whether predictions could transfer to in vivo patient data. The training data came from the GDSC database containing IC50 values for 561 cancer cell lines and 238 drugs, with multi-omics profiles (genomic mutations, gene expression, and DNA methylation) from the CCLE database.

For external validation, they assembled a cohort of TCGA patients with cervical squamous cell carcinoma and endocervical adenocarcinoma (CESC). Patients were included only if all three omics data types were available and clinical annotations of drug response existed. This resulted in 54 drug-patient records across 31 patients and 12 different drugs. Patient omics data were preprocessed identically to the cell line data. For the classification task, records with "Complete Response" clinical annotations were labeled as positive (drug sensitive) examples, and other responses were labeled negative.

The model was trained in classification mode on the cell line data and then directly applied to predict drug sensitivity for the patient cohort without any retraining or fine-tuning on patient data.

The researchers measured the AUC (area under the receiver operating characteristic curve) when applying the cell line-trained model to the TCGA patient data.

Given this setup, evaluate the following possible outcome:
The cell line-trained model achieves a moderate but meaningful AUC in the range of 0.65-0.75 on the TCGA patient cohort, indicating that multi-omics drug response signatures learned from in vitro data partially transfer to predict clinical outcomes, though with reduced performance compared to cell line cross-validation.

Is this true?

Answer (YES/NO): YES